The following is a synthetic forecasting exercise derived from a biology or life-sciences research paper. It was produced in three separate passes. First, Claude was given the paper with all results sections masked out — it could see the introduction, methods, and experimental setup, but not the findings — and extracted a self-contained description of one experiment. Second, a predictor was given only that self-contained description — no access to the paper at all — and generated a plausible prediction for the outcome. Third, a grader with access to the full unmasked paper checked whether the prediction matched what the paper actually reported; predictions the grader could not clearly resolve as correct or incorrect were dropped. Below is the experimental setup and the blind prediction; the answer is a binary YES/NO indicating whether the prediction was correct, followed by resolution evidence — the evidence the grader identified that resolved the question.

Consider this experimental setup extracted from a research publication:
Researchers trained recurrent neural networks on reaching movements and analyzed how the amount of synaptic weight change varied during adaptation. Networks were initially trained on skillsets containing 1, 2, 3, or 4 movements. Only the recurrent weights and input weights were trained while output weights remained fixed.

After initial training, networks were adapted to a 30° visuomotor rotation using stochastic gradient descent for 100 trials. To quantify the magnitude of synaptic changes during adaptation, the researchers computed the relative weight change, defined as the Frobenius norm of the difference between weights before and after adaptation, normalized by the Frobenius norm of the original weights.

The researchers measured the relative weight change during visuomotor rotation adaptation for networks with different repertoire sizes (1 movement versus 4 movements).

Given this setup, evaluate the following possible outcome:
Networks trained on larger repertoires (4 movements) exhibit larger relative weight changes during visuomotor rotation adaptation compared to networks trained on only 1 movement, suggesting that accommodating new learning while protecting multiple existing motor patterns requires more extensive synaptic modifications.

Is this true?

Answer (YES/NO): NO